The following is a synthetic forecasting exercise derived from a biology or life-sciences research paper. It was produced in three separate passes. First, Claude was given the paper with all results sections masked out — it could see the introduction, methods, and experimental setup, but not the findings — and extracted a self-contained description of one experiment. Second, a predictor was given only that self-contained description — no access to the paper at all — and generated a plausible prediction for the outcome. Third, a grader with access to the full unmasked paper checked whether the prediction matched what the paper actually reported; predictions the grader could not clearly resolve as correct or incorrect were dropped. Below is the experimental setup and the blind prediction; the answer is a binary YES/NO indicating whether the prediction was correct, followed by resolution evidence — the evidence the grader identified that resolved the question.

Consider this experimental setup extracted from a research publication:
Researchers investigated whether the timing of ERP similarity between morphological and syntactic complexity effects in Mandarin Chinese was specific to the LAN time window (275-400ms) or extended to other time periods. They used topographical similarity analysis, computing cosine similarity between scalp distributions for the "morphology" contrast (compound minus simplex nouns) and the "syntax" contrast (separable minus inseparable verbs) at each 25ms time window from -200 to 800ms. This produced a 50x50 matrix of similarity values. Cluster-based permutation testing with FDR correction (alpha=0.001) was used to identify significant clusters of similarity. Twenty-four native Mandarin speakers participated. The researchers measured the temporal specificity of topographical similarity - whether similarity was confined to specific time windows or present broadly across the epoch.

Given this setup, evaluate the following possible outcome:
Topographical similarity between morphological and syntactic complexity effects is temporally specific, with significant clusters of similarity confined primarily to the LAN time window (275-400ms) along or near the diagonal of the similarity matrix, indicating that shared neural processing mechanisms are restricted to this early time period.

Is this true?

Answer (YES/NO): NO